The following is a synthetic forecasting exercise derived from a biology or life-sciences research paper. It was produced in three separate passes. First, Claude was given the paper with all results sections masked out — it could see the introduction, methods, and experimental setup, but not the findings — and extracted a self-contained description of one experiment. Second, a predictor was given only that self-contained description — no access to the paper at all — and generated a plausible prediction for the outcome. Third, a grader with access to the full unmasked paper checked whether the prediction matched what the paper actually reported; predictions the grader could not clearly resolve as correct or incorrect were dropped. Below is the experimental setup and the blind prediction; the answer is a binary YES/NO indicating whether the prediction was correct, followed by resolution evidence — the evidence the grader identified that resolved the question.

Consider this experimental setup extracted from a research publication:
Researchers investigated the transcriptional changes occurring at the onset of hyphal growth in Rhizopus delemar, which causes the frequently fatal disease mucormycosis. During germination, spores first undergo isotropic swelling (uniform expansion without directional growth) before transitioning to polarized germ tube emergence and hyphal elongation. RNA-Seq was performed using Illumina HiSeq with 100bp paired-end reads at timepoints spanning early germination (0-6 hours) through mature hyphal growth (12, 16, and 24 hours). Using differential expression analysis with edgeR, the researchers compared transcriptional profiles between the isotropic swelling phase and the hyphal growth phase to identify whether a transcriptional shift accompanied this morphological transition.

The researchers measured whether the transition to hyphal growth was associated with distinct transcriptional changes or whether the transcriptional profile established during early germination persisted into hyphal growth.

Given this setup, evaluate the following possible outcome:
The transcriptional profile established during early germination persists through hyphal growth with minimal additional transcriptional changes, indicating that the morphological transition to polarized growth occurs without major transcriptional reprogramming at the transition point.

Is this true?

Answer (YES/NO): NO